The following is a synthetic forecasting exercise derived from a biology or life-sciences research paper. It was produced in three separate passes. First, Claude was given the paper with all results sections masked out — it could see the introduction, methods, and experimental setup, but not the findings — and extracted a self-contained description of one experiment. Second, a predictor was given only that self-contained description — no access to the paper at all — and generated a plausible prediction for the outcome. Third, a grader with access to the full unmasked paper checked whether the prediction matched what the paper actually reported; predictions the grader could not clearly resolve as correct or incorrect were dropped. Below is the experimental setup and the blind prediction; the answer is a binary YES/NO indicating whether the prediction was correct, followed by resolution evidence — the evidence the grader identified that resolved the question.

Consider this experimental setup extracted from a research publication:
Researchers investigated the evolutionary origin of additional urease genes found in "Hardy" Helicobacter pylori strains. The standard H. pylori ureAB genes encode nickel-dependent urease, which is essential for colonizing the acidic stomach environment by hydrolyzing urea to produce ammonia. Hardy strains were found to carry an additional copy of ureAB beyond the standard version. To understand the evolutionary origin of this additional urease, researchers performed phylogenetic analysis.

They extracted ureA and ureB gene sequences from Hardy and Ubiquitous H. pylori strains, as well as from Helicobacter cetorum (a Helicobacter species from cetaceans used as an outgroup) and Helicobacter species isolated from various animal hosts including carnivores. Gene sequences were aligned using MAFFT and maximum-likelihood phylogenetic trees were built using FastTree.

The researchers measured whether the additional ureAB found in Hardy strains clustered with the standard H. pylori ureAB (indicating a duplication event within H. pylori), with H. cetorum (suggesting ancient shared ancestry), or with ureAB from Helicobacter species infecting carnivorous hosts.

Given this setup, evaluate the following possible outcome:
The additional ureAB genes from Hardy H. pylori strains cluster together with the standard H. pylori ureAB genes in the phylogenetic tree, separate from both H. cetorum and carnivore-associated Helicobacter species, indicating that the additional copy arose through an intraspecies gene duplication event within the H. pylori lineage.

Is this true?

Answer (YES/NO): NO